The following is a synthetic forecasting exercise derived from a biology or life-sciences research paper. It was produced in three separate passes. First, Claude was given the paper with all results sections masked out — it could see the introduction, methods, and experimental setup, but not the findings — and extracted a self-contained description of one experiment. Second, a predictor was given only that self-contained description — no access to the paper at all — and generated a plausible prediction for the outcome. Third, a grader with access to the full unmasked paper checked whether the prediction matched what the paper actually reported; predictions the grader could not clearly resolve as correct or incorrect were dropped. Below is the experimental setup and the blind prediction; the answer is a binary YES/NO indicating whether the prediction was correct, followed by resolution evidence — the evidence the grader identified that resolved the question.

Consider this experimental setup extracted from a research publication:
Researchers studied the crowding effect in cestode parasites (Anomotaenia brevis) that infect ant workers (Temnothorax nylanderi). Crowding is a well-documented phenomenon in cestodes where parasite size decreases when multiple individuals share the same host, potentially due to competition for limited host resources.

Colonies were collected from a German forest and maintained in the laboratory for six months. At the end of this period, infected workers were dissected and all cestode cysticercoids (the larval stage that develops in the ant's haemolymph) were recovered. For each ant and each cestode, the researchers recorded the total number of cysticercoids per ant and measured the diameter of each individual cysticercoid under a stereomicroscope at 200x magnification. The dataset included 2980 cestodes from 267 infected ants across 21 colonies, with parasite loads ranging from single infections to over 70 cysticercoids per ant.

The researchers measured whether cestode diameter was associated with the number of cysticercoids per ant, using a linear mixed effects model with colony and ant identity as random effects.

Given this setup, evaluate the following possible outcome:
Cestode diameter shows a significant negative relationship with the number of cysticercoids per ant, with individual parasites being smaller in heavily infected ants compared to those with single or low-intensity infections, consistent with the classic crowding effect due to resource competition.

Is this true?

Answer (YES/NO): YES